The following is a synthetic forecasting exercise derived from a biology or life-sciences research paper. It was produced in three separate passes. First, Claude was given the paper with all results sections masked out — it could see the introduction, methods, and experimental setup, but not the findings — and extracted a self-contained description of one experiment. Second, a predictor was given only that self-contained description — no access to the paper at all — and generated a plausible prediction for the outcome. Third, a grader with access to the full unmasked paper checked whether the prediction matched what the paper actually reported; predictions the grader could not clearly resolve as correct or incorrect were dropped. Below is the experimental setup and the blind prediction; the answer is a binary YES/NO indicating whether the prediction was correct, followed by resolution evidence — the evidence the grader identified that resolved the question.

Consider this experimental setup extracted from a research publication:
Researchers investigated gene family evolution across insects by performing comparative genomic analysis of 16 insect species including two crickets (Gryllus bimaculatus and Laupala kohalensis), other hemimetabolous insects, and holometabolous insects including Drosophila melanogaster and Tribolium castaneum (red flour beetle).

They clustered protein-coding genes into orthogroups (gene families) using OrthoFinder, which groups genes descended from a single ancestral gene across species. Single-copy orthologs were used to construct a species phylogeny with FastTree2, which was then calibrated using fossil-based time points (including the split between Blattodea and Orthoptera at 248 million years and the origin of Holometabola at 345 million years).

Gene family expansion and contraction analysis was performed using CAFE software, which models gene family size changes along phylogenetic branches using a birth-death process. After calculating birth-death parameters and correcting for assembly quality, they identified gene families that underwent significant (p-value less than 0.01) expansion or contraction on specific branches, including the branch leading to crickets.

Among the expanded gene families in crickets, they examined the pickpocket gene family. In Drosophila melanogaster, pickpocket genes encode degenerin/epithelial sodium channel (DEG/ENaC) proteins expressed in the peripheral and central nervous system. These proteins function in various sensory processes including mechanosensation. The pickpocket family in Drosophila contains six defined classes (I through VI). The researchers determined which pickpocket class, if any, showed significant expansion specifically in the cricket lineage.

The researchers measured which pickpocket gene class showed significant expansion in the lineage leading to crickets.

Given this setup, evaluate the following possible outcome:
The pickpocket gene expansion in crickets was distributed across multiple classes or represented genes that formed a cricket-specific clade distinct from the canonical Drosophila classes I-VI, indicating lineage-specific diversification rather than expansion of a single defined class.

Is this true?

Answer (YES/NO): NO